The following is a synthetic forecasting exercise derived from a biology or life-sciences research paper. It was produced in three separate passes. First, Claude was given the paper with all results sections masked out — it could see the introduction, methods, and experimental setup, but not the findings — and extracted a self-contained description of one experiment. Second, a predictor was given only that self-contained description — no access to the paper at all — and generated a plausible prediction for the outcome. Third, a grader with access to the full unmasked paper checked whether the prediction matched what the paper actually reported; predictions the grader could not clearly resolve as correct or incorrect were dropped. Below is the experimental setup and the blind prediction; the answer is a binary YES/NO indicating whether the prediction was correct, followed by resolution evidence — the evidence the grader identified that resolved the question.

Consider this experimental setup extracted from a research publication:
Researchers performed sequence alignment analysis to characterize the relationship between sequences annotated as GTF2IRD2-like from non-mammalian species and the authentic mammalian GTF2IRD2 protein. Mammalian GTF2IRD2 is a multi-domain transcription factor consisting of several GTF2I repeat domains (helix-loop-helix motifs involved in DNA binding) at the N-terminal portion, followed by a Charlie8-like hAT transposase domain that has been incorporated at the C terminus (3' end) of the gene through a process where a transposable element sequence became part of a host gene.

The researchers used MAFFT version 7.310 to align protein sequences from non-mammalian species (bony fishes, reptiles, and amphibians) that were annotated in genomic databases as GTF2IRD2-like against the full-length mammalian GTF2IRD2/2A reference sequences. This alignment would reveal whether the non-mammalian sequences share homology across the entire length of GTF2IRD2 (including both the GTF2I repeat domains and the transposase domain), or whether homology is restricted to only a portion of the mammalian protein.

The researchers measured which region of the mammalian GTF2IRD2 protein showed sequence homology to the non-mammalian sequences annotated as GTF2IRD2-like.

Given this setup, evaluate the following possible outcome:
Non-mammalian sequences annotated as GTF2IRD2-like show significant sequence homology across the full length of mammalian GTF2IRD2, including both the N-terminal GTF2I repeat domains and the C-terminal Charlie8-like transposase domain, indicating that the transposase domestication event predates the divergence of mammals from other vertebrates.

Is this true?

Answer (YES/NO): NO